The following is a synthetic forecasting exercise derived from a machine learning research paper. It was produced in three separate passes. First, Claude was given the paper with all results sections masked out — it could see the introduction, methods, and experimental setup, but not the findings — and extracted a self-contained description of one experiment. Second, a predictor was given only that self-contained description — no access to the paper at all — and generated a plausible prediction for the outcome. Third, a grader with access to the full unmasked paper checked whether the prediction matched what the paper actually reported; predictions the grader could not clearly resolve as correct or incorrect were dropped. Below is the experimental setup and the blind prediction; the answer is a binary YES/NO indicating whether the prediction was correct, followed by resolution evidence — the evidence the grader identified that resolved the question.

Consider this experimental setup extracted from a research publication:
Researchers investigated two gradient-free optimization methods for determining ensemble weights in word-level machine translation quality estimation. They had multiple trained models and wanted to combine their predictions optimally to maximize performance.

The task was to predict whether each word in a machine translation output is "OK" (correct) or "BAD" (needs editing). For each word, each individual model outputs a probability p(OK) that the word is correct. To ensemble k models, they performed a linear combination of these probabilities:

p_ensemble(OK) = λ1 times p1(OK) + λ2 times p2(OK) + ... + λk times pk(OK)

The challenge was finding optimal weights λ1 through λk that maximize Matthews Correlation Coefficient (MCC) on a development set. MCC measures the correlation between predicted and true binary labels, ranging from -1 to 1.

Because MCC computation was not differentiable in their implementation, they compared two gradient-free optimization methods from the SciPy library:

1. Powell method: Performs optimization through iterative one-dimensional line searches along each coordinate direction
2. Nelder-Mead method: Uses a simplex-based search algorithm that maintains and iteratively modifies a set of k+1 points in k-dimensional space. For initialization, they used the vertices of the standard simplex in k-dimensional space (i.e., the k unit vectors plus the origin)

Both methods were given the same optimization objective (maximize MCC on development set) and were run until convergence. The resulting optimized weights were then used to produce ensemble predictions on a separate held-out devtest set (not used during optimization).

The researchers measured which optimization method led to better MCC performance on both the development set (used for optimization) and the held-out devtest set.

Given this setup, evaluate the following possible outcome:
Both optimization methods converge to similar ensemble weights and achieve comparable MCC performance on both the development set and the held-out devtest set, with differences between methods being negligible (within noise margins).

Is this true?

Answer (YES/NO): NO